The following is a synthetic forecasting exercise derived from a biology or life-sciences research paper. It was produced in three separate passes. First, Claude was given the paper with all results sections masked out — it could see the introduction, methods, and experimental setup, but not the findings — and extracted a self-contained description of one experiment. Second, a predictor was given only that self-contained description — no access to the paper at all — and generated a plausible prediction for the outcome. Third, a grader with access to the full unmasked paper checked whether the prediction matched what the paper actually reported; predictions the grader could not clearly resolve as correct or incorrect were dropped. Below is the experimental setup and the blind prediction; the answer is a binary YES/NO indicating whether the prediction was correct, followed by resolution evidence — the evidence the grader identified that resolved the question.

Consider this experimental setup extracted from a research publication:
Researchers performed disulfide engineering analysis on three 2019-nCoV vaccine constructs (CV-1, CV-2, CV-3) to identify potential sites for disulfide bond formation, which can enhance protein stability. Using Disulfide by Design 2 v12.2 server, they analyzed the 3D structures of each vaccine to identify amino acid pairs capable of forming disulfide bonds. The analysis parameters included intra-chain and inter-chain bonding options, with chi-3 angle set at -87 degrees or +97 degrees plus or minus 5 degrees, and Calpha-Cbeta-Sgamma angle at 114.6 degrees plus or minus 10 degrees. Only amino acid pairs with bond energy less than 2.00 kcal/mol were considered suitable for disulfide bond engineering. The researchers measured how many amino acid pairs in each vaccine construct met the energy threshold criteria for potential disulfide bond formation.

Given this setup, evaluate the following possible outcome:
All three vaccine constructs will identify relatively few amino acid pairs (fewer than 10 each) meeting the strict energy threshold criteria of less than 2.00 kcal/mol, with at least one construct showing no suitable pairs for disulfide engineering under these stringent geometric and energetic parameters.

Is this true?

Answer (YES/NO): YES